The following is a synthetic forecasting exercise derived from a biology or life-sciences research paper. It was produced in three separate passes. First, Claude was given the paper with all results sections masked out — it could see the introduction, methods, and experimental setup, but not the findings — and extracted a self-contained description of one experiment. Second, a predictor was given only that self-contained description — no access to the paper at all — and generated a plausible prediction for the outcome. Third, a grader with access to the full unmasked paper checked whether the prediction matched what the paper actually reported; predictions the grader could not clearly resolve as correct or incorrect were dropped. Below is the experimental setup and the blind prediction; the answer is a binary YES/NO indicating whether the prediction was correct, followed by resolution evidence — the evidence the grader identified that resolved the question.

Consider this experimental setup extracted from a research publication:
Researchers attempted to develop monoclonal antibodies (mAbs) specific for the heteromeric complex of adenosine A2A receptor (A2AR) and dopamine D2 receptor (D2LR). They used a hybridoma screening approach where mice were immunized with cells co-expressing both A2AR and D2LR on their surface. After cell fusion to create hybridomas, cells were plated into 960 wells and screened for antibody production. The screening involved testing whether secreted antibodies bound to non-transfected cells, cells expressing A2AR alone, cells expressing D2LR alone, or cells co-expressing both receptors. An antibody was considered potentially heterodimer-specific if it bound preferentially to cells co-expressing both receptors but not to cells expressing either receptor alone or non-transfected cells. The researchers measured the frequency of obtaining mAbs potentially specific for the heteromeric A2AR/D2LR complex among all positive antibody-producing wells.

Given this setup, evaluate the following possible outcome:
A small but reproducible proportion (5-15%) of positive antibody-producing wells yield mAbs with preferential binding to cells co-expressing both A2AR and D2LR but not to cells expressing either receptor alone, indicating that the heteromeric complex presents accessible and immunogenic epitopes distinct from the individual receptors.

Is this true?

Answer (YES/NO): NO